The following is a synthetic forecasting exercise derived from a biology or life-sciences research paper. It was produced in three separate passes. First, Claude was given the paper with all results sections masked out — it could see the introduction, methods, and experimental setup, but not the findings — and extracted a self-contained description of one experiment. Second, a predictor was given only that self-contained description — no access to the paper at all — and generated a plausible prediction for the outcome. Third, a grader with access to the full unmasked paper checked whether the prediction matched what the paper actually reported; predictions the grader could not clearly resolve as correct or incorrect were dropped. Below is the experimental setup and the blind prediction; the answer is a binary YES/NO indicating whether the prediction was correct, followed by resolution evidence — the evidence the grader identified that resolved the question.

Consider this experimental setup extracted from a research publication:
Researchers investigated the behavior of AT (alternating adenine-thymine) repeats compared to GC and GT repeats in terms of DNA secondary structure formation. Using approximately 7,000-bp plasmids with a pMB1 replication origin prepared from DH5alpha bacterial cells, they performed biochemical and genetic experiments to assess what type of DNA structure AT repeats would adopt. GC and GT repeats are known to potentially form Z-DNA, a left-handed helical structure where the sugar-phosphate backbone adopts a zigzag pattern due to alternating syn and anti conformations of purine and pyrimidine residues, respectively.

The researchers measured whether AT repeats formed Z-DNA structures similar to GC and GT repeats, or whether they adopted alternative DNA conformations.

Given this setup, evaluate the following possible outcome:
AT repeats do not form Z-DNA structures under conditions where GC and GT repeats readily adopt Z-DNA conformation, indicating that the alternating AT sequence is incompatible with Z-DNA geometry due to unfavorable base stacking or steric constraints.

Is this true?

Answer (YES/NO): YES